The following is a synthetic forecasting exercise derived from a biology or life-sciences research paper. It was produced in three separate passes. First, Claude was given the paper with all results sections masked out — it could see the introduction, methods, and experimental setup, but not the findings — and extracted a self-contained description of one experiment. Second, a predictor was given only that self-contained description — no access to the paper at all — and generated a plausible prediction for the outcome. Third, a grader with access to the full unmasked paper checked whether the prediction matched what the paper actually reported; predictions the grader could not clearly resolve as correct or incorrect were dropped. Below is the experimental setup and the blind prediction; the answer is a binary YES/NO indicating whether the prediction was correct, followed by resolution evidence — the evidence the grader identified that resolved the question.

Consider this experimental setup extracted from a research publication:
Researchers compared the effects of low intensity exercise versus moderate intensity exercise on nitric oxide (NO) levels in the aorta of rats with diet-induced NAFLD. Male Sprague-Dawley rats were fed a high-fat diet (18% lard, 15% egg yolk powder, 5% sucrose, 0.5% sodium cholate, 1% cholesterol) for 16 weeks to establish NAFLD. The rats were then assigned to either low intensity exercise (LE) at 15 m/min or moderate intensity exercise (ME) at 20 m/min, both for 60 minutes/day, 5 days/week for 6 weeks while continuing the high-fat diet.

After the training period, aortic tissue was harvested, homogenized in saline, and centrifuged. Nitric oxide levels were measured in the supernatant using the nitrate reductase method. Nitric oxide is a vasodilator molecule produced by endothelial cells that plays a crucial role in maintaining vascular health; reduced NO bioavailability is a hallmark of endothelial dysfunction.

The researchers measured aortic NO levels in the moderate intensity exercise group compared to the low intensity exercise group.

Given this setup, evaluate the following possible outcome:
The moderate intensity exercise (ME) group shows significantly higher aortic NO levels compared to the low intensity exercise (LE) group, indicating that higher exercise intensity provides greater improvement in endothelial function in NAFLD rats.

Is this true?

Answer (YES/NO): NO